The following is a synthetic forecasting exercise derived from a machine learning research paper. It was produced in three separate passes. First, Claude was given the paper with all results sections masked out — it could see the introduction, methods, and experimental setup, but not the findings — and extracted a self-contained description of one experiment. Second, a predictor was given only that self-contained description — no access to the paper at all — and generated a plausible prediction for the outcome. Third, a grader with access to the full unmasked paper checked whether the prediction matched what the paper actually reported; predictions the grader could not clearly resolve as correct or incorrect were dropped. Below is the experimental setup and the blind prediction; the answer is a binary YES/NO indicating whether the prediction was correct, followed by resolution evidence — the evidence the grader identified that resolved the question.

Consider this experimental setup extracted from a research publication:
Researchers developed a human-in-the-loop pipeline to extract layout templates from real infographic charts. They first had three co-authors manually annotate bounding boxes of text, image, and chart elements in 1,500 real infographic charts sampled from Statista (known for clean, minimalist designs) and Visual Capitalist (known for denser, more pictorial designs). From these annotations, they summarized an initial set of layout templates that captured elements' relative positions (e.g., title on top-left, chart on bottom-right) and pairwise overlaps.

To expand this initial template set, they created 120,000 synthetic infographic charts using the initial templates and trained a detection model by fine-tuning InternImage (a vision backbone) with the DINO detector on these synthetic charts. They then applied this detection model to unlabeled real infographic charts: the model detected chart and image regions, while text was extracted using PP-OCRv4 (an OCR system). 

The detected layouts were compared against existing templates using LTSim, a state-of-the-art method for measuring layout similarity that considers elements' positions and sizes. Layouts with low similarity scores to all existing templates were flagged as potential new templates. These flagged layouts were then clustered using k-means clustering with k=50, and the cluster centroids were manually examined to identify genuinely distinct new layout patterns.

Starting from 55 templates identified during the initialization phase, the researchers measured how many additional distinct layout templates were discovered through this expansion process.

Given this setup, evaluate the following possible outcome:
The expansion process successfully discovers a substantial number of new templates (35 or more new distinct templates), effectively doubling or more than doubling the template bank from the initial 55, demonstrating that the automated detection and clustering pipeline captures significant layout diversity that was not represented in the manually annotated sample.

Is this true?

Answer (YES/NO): NO